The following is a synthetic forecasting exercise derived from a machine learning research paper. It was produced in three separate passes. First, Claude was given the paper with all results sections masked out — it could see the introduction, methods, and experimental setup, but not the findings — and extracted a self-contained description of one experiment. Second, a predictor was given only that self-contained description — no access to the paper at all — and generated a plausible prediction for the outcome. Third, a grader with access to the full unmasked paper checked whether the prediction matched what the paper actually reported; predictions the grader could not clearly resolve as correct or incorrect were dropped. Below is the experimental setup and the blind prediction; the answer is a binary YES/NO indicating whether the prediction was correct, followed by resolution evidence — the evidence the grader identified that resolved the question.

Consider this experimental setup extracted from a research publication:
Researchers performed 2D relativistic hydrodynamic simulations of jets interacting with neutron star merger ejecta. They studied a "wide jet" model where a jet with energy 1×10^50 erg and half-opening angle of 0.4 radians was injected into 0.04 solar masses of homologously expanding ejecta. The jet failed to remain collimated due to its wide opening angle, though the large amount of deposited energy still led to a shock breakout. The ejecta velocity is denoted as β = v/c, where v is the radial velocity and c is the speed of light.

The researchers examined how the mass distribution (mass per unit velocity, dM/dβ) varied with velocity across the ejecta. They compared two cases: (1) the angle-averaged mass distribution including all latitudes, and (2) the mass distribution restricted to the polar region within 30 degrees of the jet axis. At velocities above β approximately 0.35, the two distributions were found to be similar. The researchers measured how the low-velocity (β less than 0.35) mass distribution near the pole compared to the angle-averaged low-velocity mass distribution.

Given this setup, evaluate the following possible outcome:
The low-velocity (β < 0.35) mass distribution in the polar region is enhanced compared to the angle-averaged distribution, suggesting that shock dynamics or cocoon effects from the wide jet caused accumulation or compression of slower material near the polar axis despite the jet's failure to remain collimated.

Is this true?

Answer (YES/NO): NO